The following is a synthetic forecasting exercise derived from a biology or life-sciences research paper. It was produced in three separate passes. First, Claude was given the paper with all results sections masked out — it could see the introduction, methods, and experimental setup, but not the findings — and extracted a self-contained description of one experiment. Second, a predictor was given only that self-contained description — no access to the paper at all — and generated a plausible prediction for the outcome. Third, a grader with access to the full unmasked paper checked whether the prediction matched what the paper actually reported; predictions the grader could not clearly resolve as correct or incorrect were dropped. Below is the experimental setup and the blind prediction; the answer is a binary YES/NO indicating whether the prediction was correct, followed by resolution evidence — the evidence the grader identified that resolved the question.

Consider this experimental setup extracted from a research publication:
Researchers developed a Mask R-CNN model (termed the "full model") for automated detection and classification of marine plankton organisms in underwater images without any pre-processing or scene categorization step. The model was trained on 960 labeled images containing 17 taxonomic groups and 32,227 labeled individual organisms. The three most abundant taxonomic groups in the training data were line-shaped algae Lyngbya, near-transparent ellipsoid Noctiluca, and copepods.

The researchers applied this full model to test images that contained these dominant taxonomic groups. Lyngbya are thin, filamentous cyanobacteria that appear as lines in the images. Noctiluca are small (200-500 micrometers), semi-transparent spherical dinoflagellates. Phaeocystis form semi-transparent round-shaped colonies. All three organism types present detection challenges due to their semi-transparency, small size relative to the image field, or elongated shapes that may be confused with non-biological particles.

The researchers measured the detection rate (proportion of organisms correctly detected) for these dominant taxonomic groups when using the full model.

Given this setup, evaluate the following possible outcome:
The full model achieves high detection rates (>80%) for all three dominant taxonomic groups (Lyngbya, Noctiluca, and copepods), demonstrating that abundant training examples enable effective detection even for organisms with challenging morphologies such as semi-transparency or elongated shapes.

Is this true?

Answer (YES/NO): NO